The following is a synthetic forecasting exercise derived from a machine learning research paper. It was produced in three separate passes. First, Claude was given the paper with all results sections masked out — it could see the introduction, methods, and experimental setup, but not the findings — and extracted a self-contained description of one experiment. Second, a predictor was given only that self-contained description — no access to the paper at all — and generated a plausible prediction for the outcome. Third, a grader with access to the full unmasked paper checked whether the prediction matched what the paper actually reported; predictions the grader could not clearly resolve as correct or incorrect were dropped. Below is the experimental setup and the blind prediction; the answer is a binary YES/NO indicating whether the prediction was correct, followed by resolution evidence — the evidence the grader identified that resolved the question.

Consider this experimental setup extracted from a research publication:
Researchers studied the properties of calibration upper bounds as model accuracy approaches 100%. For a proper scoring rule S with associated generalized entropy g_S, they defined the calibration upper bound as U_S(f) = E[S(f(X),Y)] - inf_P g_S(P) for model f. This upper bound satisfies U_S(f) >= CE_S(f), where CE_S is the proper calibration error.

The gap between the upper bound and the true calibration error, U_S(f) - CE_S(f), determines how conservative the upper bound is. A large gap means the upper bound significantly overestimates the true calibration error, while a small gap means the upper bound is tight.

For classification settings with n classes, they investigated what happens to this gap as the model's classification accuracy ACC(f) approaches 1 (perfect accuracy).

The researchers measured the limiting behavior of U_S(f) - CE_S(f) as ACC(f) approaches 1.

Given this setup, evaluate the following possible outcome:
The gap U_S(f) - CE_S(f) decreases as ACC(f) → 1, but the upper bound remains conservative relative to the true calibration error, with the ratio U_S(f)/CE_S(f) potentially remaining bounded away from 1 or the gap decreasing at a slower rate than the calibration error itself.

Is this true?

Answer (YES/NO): NO